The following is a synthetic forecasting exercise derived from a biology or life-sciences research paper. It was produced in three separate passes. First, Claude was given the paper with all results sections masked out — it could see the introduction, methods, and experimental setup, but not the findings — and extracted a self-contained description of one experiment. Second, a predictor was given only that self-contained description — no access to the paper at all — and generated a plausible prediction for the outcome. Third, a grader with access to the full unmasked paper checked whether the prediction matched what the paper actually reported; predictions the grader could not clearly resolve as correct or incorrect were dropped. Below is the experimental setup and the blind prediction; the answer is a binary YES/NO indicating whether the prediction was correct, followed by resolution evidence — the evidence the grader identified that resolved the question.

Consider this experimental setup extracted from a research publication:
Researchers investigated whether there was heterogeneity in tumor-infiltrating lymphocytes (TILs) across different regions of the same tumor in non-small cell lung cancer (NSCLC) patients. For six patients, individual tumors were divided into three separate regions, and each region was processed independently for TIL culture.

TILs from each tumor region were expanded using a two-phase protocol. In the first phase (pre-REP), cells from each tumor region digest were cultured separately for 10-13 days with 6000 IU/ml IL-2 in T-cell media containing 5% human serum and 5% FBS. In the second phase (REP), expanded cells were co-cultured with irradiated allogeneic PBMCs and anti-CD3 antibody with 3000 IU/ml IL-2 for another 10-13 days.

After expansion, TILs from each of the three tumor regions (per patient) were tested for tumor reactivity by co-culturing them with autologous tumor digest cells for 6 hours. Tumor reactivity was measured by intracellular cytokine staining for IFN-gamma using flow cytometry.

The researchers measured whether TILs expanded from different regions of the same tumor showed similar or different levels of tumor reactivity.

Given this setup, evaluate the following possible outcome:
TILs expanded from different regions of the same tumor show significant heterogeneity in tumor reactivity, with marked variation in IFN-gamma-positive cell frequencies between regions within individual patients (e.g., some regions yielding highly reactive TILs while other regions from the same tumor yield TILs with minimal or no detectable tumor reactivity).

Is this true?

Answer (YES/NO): NO